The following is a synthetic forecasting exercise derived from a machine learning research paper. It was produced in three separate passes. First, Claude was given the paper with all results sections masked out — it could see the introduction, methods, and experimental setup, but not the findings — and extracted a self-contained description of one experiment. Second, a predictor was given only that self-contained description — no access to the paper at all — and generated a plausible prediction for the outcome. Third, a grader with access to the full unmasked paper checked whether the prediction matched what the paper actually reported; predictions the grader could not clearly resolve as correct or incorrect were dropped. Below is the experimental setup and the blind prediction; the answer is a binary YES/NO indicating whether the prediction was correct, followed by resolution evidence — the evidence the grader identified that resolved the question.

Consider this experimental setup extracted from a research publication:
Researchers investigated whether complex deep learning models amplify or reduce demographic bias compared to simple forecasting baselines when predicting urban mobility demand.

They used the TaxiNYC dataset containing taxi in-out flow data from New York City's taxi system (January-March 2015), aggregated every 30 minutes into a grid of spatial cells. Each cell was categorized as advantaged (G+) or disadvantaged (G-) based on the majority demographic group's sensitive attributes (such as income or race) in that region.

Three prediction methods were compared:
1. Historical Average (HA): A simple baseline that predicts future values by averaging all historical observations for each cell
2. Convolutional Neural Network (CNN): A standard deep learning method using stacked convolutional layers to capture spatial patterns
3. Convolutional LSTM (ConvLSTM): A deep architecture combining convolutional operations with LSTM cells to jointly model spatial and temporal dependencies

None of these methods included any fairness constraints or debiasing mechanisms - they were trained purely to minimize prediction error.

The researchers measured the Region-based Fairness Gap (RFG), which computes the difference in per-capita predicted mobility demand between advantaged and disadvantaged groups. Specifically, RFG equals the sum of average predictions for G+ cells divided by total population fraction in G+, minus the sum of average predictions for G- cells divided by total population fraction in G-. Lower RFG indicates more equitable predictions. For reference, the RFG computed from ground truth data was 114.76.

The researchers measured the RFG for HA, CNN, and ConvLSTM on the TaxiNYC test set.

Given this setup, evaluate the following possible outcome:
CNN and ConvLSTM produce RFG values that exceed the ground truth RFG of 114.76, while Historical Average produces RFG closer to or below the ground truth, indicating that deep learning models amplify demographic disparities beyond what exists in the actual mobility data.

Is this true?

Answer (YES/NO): NO